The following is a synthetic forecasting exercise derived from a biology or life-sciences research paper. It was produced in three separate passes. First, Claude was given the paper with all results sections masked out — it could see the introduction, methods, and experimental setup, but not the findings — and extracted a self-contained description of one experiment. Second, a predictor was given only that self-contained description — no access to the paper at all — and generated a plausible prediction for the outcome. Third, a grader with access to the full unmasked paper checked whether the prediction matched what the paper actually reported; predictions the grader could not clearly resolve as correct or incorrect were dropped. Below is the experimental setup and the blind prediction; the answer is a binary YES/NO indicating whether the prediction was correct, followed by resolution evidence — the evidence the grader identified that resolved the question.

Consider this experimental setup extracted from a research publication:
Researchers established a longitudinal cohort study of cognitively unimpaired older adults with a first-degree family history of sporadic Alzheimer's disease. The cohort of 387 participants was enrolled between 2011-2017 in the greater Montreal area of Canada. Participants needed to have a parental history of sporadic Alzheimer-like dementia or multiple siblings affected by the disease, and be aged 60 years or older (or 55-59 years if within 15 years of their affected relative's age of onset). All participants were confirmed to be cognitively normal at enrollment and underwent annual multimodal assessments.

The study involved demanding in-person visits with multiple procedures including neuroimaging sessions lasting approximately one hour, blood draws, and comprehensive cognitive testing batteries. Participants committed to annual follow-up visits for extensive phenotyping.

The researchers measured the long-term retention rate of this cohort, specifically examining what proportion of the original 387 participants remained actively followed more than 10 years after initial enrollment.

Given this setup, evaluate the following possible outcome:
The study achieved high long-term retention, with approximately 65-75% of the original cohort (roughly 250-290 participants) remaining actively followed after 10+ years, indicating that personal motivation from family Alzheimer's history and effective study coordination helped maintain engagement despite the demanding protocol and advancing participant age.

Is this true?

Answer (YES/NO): NO